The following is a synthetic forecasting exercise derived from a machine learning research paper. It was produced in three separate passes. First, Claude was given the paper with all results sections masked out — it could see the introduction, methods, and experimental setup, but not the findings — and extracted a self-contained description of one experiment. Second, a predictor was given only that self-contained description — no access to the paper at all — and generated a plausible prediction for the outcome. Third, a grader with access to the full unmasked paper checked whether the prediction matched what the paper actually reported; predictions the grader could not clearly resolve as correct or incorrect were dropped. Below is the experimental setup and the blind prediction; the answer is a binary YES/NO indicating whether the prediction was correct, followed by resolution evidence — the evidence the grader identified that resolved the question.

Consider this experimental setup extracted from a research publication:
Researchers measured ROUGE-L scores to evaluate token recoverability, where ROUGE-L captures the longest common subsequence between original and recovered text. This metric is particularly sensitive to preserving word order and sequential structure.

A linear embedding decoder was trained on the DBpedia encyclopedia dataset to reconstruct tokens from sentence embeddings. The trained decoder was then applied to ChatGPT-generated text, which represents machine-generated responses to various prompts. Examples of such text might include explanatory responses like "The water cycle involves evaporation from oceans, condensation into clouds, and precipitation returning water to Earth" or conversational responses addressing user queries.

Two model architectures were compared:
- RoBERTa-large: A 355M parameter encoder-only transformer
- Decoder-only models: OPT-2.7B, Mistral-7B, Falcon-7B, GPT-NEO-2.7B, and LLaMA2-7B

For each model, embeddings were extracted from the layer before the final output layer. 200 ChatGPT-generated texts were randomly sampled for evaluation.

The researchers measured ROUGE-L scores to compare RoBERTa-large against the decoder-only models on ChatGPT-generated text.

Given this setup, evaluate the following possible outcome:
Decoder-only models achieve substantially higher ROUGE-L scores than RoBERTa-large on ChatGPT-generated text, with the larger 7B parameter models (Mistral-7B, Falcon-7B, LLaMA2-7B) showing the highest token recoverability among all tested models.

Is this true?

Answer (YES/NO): NO